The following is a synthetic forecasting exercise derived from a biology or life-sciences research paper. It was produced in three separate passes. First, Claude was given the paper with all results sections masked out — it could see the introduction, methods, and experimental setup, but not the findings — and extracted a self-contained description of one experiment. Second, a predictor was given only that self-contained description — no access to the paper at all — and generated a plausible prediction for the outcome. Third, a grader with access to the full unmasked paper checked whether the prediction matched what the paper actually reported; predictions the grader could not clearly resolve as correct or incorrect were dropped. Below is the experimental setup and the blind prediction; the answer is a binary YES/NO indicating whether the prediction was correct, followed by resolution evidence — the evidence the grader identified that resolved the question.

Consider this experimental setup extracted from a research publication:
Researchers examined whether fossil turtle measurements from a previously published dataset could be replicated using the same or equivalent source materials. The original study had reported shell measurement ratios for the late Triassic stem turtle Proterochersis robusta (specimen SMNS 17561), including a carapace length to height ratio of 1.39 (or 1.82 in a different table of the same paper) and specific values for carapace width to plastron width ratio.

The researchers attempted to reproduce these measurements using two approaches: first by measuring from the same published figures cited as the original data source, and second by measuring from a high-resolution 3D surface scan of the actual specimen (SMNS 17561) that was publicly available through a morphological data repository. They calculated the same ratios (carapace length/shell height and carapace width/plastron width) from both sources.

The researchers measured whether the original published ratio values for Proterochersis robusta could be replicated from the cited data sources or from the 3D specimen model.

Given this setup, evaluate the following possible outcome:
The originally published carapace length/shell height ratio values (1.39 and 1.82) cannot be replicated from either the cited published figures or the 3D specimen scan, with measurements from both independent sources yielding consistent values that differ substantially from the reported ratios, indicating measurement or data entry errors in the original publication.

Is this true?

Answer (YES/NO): YES